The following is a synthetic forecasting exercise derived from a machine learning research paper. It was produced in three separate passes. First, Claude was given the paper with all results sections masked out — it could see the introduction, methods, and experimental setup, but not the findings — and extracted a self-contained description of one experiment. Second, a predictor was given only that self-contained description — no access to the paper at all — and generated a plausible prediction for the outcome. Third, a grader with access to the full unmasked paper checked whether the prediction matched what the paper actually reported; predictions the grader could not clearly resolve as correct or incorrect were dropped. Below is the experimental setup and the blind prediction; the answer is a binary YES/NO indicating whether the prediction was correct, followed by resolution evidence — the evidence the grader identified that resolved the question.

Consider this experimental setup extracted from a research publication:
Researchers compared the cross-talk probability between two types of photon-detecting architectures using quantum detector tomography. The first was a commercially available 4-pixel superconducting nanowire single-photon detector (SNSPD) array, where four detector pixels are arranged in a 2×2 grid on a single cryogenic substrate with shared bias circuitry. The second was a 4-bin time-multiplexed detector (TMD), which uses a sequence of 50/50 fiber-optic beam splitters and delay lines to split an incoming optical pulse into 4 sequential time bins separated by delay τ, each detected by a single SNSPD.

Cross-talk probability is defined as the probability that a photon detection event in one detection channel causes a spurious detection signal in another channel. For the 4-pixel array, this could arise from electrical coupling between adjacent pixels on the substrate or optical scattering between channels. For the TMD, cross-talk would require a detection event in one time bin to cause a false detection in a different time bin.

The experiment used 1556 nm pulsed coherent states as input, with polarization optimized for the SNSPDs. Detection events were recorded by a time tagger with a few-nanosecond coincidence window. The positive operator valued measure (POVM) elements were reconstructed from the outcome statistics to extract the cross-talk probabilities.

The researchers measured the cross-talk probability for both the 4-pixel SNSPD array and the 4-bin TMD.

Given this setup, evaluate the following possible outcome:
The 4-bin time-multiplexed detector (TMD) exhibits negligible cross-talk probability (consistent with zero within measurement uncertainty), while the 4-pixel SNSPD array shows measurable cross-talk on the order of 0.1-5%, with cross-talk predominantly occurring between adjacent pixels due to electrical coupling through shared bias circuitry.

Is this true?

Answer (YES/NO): NO